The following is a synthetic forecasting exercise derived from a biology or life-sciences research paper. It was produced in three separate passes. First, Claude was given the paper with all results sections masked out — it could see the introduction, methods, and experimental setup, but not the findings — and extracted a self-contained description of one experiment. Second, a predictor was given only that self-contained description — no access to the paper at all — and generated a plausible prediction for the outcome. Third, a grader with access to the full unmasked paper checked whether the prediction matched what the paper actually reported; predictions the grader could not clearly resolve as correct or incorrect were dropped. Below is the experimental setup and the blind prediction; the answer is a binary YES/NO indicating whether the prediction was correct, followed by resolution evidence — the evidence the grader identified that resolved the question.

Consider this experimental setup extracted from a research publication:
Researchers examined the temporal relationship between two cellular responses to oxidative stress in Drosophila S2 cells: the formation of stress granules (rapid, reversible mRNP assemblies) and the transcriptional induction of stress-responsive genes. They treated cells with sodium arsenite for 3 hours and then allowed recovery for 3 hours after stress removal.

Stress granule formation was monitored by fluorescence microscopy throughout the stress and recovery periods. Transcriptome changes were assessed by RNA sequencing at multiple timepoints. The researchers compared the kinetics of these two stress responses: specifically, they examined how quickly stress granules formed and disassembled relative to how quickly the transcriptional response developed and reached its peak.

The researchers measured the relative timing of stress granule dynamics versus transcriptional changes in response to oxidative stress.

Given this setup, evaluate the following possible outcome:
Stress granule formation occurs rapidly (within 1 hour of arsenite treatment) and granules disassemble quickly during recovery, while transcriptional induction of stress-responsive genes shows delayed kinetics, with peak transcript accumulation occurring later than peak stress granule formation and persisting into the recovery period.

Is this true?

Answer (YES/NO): YES